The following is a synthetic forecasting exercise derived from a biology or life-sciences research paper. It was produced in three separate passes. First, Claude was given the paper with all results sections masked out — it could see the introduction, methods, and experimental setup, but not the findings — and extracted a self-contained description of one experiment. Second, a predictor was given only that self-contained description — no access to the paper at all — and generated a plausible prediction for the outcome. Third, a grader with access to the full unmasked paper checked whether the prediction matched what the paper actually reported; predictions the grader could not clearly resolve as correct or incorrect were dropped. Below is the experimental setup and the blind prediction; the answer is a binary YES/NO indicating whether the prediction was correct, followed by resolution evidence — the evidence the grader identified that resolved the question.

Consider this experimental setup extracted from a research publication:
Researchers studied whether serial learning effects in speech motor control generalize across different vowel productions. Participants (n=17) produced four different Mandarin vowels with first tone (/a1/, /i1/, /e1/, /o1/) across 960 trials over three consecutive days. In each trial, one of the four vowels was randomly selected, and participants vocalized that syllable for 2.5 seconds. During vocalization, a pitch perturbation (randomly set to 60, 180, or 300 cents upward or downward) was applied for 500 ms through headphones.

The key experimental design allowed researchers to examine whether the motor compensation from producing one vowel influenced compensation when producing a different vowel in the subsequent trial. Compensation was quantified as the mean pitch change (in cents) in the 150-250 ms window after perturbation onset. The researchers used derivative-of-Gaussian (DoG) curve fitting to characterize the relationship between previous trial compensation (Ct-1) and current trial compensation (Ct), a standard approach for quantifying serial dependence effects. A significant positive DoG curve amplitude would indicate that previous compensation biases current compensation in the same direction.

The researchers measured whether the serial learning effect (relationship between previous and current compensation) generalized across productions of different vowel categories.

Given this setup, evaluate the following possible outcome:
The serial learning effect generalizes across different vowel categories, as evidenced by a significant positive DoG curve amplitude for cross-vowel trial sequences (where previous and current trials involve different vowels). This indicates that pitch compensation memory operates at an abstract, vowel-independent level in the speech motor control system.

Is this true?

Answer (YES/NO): NO